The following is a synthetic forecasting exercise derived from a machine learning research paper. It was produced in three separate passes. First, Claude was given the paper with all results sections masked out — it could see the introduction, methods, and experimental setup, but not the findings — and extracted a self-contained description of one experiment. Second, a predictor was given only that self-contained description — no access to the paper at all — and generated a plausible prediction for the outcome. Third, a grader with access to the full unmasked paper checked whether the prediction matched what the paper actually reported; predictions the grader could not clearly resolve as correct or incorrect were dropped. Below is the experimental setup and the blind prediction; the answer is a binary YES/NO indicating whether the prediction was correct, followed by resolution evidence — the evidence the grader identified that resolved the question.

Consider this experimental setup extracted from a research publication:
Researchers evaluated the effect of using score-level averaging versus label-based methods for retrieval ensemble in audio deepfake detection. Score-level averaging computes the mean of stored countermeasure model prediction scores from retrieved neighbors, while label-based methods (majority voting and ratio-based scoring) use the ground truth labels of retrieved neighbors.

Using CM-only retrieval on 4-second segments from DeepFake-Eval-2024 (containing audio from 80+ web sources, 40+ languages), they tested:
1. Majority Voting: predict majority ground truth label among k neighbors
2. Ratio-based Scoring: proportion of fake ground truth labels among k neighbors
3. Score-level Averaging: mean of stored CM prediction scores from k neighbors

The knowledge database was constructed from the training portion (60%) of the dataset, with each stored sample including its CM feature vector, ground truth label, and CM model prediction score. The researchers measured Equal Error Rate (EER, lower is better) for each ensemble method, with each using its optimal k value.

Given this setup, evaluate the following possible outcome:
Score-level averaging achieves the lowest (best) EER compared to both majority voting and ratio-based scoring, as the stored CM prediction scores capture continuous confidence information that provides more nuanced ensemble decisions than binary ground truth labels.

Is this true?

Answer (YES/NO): NO